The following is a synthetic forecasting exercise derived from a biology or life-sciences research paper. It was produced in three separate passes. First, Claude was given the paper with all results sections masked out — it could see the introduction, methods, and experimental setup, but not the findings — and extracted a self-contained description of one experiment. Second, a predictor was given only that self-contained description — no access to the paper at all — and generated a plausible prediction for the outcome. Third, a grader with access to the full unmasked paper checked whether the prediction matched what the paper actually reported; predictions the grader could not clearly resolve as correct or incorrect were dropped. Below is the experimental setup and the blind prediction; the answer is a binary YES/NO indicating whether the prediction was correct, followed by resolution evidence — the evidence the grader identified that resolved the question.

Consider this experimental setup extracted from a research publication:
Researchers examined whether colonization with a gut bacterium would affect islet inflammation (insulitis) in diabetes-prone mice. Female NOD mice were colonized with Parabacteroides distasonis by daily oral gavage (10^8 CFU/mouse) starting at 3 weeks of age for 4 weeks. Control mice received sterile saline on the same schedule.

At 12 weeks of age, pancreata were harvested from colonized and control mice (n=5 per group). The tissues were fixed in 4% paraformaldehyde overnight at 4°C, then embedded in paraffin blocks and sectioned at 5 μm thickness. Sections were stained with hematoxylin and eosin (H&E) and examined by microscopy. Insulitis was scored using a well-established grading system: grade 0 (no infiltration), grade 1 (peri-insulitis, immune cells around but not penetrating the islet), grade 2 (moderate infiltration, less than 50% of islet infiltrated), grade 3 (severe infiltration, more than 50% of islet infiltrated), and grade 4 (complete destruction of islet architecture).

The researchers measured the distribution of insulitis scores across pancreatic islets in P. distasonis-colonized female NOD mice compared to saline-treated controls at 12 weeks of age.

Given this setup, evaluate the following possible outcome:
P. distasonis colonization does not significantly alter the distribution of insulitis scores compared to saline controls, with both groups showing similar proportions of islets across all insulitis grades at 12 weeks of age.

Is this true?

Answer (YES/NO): NO